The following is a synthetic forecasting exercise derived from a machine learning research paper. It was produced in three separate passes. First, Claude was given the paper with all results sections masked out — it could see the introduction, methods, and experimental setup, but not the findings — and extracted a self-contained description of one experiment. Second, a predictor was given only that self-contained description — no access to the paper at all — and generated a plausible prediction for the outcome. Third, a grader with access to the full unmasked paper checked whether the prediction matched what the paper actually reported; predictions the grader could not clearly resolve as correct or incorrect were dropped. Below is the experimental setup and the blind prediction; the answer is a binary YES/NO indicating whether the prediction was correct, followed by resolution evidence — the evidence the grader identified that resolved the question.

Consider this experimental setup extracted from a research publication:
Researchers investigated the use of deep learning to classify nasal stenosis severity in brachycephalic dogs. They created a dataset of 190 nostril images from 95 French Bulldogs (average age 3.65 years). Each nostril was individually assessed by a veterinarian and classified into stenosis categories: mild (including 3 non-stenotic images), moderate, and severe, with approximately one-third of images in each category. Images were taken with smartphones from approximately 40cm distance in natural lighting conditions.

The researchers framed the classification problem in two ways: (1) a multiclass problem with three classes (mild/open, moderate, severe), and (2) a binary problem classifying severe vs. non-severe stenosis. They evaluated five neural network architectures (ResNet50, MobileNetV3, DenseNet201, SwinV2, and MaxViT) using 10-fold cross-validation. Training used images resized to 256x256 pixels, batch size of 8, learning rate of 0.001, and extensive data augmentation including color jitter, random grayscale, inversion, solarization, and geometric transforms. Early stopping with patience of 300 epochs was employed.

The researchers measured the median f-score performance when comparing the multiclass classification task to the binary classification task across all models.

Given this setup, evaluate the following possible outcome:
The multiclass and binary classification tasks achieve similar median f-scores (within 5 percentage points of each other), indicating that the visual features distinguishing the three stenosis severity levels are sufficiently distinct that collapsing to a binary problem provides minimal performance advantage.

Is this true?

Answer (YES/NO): NO